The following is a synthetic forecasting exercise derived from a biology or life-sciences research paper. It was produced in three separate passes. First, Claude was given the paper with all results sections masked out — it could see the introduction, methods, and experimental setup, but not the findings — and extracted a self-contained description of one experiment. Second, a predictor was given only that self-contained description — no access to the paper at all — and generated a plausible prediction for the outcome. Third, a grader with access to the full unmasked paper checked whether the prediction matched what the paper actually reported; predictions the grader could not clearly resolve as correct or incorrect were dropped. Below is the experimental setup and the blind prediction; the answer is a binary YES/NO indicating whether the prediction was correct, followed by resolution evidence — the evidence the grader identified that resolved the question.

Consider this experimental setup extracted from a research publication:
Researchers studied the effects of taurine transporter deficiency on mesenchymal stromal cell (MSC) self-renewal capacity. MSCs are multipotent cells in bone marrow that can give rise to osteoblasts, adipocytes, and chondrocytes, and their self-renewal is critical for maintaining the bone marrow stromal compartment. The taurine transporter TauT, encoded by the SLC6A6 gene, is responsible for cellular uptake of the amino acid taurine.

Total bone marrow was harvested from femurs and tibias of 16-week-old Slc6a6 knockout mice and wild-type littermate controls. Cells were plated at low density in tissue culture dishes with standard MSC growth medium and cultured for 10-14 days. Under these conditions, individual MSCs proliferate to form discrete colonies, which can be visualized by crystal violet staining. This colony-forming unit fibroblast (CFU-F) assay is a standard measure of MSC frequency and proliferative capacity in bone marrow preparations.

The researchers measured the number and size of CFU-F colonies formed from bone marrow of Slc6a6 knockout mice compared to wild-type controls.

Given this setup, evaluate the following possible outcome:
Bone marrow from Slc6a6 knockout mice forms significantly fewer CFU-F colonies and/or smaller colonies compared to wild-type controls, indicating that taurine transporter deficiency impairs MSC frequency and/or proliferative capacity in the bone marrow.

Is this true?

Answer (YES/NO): YES